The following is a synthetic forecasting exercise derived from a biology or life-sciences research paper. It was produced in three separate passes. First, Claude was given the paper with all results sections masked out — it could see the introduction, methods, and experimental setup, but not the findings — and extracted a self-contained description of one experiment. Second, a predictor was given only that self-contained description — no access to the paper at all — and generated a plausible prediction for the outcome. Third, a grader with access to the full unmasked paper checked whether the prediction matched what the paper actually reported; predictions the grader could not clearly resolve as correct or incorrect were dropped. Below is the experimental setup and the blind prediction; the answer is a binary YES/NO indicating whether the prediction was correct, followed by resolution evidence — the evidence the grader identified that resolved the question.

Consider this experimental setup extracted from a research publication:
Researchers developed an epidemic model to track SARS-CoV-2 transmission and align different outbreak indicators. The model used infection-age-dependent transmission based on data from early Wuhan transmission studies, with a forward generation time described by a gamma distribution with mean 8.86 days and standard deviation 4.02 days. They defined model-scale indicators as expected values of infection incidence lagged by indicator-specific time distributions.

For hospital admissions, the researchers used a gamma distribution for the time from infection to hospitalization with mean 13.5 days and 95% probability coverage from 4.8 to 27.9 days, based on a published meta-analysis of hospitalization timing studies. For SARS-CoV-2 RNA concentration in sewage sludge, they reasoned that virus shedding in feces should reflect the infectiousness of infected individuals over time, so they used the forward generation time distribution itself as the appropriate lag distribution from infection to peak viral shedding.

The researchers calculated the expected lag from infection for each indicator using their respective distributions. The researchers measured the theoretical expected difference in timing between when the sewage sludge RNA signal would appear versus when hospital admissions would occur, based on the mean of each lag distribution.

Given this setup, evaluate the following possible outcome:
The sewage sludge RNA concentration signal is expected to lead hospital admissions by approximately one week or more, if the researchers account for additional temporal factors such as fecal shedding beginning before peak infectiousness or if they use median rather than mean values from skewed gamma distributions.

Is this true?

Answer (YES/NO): NO